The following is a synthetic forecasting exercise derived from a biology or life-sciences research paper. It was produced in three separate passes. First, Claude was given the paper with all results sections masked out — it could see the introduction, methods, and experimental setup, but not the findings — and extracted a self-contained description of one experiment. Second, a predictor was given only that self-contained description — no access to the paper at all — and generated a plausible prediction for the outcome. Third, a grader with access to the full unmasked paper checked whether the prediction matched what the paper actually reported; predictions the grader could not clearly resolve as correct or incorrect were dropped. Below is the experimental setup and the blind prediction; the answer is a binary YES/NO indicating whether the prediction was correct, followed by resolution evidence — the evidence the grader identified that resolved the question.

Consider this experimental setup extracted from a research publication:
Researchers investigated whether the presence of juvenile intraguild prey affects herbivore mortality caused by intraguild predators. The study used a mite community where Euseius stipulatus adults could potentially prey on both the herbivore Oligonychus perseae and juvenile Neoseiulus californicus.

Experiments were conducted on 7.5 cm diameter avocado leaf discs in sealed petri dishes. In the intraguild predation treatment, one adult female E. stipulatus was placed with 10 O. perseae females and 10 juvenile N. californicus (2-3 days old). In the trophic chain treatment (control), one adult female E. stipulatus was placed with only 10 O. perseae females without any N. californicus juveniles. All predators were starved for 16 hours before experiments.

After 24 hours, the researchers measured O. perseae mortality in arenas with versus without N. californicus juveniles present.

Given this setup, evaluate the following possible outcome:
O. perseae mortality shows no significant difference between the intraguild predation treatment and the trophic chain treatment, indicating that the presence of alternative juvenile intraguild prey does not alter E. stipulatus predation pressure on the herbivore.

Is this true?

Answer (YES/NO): NO